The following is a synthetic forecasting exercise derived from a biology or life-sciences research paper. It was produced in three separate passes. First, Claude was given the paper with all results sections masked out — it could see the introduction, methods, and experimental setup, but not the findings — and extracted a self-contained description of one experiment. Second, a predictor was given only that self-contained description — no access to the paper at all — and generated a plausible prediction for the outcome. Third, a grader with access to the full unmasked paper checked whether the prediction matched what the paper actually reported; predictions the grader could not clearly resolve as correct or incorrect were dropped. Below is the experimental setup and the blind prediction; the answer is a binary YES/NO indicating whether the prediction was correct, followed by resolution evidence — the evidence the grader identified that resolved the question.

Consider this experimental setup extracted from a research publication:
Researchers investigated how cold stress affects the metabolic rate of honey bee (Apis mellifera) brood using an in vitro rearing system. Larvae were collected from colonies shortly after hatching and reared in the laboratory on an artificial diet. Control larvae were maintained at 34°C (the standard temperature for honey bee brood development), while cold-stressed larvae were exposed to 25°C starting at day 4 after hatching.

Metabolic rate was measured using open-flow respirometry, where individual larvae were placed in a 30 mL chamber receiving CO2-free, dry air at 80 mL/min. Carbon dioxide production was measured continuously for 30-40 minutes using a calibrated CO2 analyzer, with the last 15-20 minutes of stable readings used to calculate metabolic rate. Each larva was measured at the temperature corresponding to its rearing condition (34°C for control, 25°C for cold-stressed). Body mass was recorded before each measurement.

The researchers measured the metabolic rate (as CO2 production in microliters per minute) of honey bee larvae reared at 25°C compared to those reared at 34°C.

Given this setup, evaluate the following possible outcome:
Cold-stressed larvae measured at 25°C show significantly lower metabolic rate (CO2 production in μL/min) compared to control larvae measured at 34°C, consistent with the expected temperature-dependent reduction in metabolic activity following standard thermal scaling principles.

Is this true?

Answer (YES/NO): NO